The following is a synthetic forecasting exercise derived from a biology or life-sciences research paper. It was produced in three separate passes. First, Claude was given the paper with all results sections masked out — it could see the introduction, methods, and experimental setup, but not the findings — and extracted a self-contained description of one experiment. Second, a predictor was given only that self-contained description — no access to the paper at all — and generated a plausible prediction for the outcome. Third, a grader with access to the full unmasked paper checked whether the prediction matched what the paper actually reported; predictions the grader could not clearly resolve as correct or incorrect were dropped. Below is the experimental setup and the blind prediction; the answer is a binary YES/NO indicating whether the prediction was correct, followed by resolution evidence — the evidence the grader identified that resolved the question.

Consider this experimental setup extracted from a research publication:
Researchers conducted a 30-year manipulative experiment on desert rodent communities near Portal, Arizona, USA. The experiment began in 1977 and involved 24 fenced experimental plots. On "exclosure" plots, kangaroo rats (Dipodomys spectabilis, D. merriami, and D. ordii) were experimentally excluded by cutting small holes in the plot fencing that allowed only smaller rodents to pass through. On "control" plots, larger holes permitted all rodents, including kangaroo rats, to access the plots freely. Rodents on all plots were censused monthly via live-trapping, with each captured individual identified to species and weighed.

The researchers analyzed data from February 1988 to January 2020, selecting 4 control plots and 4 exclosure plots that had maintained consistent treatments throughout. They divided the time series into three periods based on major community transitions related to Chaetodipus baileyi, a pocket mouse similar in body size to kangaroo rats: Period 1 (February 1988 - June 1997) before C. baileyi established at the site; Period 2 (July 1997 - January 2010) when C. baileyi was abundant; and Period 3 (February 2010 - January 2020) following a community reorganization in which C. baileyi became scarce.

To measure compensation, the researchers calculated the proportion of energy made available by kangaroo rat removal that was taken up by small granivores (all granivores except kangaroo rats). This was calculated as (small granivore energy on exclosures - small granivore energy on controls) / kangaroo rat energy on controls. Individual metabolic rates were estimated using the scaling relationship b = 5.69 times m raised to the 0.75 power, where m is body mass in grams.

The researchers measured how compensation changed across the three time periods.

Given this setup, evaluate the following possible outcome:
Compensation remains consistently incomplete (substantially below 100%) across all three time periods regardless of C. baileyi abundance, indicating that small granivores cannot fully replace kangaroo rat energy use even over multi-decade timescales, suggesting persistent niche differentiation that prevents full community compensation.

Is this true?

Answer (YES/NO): NO